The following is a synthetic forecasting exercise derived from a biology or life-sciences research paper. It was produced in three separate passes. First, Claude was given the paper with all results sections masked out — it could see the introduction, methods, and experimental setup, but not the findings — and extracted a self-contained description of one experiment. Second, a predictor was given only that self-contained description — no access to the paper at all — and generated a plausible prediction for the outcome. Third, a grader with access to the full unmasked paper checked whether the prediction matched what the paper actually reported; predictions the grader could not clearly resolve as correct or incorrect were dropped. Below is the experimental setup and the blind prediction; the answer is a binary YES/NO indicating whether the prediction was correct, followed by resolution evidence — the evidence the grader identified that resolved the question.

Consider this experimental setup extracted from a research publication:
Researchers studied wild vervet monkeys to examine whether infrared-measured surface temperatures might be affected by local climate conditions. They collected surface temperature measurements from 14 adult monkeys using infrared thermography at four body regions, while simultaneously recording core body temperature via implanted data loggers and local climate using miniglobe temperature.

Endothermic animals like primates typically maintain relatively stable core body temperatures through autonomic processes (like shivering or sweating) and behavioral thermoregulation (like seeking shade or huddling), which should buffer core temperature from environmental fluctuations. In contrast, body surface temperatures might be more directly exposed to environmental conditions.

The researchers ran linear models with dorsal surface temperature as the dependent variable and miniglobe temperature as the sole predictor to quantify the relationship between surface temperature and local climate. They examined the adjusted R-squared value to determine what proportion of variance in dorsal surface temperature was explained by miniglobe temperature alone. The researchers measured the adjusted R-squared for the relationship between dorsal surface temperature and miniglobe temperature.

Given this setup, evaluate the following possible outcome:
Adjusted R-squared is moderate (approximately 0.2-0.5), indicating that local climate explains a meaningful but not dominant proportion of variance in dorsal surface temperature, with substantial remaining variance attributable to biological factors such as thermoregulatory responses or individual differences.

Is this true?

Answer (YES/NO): NO